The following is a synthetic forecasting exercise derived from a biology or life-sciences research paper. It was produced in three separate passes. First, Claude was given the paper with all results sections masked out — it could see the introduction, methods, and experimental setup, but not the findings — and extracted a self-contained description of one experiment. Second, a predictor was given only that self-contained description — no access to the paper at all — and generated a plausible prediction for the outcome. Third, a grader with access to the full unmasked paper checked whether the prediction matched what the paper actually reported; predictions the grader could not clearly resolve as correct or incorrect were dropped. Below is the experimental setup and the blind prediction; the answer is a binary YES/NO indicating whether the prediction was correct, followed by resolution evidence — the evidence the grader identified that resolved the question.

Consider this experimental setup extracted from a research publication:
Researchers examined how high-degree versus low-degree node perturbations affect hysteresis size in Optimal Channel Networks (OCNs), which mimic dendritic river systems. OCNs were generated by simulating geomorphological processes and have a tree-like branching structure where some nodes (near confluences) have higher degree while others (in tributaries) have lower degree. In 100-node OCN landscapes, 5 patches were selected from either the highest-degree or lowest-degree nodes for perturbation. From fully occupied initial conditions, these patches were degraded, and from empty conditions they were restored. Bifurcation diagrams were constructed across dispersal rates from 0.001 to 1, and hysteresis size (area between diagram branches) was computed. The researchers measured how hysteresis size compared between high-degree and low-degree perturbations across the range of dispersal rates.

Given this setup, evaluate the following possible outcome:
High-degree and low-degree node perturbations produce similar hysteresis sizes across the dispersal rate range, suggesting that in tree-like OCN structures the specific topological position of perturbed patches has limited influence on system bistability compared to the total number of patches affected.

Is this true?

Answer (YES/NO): NO